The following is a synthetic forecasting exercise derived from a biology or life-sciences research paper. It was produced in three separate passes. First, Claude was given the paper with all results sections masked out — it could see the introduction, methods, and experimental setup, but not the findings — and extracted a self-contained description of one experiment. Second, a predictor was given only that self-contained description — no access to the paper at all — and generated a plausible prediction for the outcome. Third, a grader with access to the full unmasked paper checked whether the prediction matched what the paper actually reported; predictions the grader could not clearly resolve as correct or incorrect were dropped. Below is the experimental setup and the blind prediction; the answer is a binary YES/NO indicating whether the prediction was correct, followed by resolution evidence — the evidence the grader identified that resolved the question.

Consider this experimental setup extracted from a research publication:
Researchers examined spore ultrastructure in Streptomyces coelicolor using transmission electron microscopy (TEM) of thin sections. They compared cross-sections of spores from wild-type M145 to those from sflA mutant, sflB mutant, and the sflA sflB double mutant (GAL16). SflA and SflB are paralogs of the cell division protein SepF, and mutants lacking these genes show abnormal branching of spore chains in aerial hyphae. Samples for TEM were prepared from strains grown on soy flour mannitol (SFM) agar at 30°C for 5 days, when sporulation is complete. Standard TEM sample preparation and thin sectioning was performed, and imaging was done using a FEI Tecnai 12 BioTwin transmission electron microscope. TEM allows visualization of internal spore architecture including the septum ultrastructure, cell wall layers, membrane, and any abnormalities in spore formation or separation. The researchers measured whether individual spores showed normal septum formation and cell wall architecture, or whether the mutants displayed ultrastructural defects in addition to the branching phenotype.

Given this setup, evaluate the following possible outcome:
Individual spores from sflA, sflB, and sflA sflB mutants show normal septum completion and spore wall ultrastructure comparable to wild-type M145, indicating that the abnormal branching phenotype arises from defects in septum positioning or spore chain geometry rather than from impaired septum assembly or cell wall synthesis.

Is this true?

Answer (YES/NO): NO